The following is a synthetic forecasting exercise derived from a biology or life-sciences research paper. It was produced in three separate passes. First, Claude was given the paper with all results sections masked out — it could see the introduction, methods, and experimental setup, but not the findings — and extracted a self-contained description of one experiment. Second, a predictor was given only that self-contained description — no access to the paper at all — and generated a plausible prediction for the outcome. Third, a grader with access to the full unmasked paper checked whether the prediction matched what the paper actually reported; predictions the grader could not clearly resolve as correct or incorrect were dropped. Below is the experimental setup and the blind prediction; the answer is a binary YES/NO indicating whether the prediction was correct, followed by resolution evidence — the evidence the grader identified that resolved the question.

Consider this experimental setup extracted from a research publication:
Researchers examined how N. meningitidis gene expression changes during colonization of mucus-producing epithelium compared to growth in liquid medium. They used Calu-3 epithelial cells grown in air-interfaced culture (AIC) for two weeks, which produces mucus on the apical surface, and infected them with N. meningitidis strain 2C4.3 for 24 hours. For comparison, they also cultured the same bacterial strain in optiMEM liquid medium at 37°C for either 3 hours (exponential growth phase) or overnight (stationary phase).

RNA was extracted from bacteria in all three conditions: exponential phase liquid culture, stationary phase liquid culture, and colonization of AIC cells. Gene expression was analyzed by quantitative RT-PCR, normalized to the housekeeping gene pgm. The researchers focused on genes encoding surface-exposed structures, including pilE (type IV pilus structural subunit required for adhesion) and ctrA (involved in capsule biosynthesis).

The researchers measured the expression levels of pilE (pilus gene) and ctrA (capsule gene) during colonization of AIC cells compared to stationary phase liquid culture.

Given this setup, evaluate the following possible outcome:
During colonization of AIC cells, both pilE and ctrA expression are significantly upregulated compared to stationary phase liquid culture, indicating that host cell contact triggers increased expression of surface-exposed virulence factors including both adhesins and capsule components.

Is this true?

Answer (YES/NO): NO